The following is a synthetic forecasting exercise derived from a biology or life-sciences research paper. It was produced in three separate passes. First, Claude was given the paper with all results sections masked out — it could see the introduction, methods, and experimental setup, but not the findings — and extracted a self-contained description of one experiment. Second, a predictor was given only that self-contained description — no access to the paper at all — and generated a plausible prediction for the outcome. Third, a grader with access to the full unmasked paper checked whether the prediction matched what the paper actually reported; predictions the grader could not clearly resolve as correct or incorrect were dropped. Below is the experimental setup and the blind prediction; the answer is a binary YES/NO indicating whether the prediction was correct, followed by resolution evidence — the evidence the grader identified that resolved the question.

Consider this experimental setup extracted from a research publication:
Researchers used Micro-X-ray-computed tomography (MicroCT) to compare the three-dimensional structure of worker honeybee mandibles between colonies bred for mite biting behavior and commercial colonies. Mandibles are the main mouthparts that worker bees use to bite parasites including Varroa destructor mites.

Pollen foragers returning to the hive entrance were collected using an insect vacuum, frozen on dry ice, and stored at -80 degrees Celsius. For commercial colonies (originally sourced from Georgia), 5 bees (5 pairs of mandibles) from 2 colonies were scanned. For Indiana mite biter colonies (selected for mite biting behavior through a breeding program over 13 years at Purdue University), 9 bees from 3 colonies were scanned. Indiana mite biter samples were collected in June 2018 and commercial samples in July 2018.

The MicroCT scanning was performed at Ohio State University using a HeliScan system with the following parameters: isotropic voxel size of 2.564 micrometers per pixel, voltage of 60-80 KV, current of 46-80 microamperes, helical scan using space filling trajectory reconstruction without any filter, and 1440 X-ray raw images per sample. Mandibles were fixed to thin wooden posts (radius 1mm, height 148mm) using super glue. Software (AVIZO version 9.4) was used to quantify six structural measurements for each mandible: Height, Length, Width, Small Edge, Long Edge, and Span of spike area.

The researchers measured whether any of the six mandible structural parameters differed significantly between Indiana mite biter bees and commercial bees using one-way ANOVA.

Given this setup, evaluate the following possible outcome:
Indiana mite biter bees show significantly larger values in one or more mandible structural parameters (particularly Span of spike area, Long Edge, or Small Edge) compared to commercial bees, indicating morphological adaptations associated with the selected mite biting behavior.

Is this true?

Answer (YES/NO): NO